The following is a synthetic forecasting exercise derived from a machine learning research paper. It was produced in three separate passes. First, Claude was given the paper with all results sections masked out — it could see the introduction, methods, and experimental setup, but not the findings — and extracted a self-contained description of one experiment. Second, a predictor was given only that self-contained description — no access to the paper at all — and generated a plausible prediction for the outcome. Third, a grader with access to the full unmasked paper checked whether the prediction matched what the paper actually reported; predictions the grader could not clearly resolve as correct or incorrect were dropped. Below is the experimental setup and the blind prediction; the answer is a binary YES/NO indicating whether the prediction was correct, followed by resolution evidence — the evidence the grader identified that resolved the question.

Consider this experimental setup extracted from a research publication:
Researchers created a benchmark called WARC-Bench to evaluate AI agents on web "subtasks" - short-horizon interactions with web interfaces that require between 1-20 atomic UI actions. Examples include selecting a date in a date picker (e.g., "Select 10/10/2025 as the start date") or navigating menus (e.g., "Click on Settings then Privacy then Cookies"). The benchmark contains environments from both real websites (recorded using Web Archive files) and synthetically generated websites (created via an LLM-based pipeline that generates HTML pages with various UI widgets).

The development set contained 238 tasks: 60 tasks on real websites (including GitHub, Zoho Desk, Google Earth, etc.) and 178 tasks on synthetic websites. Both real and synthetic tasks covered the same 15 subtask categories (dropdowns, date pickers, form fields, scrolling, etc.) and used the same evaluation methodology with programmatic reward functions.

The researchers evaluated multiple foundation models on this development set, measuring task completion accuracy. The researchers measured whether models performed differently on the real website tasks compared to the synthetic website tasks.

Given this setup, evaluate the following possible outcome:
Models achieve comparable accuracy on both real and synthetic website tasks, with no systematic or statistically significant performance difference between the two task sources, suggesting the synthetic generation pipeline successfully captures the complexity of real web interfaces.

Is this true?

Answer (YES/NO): NO